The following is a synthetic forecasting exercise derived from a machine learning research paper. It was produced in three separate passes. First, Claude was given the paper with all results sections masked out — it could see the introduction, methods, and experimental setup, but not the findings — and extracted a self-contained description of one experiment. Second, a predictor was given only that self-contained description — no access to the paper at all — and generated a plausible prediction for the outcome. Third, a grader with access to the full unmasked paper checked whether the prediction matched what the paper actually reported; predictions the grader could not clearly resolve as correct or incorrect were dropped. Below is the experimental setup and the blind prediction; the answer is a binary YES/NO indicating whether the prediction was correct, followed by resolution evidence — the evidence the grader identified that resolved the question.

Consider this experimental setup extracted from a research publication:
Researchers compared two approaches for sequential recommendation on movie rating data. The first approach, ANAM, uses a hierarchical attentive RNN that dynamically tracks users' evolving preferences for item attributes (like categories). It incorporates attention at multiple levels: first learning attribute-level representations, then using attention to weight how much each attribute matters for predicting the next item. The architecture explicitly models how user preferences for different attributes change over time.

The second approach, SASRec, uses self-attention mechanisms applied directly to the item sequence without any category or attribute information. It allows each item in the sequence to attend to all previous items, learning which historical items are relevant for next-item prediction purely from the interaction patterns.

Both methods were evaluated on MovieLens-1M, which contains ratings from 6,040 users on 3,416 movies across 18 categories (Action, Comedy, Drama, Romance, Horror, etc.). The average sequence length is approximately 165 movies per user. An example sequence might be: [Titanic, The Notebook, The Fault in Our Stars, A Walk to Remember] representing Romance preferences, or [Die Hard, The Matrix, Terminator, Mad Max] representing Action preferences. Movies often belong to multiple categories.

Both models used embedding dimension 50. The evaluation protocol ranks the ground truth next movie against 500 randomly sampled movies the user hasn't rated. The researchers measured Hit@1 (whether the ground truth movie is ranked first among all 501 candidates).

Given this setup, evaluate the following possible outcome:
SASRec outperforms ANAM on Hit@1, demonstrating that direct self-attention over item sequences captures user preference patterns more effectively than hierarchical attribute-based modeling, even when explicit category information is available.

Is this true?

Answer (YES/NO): YES